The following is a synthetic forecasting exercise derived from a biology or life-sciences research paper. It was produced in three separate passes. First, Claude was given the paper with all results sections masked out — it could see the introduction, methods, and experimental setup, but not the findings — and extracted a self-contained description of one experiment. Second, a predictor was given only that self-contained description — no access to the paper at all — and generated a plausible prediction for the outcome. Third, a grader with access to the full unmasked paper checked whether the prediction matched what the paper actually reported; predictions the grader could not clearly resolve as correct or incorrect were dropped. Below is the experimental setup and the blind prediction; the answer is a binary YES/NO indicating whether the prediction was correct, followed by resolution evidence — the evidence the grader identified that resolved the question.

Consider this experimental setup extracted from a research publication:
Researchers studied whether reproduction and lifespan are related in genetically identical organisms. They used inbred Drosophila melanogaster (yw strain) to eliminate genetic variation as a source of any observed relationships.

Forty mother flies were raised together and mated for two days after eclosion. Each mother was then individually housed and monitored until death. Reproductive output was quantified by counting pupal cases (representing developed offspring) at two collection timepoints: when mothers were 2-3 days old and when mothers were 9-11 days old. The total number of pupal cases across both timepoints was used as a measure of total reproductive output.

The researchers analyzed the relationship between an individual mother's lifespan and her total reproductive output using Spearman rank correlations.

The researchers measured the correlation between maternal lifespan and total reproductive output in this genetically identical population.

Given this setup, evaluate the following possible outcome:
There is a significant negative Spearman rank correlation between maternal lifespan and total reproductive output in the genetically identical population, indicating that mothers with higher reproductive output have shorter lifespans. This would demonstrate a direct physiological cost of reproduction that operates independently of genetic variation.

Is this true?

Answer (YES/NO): YES